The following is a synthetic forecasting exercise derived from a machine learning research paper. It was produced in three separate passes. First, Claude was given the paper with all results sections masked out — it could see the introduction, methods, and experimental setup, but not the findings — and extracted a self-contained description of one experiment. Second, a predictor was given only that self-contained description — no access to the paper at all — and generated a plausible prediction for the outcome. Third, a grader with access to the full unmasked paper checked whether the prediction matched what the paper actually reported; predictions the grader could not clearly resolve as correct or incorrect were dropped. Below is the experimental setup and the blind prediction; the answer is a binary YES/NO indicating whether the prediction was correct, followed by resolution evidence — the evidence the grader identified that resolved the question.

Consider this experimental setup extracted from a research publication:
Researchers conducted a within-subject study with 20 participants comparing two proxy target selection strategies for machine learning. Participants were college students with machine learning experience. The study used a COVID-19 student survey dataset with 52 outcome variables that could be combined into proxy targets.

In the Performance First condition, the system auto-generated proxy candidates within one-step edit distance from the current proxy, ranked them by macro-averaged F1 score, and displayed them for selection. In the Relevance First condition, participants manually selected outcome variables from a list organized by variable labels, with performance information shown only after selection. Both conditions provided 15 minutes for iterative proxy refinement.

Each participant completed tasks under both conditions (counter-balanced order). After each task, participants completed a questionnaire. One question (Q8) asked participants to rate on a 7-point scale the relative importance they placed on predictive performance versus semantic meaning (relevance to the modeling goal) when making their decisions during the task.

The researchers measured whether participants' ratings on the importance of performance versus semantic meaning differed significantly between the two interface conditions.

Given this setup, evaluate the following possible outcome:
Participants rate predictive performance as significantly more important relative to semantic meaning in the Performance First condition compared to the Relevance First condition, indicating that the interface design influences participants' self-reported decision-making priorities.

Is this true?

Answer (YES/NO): NO